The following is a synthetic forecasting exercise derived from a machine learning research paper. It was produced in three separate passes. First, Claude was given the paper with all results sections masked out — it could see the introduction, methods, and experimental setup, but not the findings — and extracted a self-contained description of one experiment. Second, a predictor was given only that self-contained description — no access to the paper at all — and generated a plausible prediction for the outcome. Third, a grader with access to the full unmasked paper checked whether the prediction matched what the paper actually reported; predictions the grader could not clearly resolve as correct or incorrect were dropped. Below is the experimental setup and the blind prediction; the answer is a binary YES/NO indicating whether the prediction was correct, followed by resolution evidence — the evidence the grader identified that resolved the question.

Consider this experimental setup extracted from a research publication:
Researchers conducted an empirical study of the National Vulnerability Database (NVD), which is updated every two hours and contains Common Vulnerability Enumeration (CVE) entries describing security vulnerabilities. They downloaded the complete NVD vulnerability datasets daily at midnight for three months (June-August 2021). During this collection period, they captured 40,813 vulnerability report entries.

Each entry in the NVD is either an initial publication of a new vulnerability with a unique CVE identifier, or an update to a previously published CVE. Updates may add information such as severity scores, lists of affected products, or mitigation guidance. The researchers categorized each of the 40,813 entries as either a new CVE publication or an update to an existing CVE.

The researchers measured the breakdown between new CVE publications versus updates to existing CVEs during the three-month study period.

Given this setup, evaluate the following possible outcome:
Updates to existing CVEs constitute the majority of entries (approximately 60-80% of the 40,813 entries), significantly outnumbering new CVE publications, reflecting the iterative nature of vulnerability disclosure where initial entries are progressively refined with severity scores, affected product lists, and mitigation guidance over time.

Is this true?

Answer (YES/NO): YES